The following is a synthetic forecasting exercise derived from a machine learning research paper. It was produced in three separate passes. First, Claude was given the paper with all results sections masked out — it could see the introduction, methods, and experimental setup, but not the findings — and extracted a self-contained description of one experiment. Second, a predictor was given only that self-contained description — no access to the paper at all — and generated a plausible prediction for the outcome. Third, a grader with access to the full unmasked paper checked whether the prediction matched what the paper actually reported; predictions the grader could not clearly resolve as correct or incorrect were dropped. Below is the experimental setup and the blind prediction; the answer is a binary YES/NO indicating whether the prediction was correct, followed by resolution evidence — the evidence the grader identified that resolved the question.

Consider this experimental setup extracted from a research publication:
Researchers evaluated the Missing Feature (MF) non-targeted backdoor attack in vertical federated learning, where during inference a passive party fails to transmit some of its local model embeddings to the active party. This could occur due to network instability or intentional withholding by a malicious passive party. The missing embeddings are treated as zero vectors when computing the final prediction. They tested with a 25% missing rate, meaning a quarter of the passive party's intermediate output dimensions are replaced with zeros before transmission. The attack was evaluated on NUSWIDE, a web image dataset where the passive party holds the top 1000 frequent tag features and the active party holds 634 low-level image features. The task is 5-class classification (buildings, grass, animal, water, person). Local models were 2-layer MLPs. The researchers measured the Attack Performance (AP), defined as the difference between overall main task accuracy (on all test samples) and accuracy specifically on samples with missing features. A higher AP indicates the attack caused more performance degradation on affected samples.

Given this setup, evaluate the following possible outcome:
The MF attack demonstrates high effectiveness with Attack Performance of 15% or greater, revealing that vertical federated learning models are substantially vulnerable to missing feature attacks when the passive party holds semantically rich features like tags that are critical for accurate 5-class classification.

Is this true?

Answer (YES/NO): NO